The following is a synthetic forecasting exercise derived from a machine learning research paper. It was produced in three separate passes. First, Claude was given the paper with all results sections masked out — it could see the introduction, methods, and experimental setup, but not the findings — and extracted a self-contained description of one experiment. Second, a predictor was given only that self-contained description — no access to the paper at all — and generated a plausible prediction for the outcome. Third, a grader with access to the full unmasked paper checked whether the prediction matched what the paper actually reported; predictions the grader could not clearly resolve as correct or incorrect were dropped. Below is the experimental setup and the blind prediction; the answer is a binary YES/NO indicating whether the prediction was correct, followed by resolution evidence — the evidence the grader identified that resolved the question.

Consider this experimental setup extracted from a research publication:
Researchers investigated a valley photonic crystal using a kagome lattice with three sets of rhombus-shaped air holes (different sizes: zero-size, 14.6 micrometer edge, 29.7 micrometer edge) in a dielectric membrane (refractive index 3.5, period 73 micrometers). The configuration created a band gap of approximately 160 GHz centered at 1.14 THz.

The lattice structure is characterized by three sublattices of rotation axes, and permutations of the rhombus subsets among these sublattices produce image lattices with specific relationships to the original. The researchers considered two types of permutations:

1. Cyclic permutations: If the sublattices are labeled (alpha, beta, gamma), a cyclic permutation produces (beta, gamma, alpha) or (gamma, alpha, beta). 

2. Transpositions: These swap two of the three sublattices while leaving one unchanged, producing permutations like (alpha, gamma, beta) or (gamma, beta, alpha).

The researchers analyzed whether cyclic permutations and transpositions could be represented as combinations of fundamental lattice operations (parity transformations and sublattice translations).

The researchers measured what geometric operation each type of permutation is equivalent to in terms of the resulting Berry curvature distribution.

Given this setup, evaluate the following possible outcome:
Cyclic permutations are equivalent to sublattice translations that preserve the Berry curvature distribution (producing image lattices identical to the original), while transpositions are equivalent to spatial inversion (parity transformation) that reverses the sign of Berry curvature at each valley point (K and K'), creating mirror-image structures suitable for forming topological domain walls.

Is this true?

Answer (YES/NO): NO